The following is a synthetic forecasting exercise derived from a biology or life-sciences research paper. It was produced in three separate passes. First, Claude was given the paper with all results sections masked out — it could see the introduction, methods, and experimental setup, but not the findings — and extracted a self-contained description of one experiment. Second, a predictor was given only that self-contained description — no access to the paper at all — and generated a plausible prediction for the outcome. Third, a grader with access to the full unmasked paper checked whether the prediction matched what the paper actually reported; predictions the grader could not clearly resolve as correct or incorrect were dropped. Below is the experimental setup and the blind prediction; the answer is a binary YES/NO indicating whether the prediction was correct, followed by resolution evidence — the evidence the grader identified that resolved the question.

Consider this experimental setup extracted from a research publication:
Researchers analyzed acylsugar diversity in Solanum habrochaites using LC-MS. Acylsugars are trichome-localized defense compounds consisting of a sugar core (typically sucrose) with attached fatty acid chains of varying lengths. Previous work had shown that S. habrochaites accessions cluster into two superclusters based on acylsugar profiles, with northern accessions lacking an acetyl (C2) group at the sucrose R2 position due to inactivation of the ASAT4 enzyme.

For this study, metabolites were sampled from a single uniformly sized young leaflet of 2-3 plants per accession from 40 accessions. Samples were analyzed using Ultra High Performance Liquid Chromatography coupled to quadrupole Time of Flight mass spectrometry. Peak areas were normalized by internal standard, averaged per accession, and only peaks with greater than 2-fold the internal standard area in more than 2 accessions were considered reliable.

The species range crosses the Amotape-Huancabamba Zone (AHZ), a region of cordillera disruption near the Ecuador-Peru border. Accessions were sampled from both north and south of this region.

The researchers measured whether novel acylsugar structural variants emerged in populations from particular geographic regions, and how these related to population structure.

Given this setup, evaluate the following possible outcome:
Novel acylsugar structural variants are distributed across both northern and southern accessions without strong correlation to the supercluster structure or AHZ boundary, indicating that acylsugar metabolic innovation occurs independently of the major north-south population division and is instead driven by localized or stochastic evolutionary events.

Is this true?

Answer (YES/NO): NO